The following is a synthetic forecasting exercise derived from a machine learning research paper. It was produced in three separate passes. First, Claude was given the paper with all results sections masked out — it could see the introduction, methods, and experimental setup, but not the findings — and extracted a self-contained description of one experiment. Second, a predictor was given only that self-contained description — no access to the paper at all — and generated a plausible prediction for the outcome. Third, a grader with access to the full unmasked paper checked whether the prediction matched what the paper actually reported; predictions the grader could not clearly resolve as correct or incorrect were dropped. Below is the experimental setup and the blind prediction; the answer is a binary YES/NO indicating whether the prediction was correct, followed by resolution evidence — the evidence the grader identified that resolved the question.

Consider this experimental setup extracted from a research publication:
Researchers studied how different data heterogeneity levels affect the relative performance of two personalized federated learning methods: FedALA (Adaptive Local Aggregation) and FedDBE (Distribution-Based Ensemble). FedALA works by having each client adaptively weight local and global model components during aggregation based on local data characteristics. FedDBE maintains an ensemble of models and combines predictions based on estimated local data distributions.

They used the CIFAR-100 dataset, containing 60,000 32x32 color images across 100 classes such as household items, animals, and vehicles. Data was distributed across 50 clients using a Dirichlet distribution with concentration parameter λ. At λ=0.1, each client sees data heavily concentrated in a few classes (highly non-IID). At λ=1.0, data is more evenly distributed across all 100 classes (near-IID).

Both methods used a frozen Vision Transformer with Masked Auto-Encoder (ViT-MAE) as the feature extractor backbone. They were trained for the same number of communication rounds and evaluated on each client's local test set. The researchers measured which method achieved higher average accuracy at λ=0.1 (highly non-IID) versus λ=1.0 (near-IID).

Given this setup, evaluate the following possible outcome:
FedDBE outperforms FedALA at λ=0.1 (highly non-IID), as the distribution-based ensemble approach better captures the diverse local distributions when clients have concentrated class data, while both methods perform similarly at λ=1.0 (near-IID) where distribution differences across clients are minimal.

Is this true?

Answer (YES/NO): NO